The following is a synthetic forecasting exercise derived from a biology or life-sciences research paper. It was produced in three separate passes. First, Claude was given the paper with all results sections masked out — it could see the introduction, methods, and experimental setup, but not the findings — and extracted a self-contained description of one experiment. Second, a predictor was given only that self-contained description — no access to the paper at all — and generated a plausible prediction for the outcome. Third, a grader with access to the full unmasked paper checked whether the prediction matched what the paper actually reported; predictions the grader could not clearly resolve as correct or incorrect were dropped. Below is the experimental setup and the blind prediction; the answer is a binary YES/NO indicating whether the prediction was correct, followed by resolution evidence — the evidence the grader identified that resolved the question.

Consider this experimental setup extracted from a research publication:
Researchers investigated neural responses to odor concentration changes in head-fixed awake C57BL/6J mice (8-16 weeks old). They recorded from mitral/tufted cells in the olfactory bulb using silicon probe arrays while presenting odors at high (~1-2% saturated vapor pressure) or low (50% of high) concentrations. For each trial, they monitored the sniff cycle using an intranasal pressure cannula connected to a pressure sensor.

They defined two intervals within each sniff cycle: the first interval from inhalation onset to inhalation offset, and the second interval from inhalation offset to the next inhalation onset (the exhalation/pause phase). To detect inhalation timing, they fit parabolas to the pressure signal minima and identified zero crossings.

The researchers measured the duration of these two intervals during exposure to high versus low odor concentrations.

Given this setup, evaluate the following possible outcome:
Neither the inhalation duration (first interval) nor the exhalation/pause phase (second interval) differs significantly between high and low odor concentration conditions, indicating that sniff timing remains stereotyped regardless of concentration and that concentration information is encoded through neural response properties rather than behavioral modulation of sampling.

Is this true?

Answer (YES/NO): NO